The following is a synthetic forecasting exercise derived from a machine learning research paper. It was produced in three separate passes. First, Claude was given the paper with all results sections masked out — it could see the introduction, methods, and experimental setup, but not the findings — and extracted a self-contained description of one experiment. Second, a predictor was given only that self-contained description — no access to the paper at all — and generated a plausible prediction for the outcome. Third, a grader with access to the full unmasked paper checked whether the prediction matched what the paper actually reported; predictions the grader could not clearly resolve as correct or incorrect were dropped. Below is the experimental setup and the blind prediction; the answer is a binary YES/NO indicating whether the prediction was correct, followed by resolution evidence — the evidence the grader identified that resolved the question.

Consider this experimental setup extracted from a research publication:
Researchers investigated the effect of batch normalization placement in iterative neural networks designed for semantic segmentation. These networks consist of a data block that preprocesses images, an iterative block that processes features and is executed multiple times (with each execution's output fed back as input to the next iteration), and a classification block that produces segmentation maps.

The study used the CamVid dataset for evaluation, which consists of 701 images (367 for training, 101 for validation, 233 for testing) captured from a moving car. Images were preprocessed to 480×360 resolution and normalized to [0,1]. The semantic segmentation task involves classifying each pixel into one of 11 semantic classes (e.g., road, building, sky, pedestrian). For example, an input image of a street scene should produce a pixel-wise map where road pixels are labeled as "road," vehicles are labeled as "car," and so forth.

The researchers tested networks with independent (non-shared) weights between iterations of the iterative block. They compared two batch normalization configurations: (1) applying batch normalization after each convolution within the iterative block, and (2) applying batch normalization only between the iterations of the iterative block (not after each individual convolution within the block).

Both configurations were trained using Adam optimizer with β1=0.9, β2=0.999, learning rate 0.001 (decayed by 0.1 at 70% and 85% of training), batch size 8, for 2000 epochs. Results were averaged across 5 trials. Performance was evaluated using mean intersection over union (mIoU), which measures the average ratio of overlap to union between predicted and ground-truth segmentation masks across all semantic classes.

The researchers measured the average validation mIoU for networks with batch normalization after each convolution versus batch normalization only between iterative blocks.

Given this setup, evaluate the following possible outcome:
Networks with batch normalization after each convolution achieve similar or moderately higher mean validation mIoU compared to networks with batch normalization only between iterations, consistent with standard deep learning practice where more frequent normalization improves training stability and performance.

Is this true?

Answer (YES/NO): YES